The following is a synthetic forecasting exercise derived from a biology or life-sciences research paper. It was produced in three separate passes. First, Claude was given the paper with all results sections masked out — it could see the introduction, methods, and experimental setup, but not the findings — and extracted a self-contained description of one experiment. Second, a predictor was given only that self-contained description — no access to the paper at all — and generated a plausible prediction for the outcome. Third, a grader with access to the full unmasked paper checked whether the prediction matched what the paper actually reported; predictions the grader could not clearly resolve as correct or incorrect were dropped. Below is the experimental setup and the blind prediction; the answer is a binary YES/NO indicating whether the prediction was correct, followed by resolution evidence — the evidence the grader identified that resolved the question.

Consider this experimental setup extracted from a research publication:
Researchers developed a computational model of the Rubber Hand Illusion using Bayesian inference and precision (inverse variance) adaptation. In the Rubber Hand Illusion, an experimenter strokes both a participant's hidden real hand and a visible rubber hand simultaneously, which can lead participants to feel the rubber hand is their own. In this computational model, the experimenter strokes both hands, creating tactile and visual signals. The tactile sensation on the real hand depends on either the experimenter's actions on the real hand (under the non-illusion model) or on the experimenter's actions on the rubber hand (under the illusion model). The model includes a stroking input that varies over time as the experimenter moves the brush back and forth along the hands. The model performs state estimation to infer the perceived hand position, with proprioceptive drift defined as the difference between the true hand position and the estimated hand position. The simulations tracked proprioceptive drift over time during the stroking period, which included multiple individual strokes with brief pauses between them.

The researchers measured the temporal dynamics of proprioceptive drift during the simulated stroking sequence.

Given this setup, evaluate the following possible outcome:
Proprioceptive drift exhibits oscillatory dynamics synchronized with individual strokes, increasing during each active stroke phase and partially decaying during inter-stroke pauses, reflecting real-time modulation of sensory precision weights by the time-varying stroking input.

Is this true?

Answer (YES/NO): YES